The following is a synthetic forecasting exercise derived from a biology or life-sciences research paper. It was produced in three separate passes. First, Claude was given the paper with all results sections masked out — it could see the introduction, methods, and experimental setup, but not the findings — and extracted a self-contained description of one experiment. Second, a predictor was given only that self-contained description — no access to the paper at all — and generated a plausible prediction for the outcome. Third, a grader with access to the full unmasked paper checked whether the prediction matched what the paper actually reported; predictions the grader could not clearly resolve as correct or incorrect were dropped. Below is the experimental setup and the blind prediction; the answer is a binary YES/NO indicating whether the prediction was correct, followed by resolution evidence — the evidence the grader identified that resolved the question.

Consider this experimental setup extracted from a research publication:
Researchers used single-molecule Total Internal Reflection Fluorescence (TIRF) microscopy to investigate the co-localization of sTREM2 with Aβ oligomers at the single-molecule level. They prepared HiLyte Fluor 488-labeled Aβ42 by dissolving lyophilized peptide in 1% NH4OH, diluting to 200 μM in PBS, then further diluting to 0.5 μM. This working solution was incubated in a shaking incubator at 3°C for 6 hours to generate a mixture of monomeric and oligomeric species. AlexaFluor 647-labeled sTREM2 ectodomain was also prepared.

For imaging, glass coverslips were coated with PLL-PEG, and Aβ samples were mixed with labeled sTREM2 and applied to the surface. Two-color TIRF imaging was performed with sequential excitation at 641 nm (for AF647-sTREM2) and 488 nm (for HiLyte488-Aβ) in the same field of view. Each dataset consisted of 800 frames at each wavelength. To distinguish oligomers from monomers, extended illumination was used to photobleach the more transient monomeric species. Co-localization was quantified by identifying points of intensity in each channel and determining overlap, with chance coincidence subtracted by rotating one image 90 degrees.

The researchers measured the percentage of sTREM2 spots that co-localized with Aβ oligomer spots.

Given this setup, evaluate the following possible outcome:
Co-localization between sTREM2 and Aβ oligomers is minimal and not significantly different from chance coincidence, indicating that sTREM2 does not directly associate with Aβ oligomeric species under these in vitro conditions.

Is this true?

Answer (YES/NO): NO